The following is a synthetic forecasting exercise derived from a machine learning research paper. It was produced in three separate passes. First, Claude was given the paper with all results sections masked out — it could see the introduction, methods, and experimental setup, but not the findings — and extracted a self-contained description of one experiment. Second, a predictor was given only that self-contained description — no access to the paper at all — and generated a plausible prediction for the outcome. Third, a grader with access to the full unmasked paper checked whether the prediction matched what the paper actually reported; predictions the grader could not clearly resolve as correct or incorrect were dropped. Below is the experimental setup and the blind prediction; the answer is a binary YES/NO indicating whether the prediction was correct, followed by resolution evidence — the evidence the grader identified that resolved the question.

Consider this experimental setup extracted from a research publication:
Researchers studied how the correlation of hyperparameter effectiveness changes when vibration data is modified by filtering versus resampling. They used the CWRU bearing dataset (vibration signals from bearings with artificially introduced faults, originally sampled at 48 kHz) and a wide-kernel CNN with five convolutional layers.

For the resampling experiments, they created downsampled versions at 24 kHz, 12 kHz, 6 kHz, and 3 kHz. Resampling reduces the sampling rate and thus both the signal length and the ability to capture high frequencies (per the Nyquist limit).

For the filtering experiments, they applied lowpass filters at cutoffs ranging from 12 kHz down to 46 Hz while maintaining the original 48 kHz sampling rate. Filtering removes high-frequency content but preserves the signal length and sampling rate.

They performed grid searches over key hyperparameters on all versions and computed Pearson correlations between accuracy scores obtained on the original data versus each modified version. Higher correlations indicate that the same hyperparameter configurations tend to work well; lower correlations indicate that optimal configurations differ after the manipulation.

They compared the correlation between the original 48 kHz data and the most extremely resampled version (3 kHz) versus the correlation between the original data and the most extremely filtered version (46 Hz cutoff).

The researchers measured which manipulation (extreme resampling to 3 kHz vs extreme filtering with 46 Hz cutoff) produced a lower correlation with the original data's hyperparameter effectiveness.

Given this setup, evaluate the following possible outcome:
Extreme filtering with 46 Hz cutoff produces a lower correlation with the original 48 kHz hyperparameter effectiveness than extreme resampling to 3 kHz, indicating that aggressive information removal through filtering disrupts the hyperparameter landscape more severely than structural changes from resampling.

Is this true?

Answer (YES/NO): YES